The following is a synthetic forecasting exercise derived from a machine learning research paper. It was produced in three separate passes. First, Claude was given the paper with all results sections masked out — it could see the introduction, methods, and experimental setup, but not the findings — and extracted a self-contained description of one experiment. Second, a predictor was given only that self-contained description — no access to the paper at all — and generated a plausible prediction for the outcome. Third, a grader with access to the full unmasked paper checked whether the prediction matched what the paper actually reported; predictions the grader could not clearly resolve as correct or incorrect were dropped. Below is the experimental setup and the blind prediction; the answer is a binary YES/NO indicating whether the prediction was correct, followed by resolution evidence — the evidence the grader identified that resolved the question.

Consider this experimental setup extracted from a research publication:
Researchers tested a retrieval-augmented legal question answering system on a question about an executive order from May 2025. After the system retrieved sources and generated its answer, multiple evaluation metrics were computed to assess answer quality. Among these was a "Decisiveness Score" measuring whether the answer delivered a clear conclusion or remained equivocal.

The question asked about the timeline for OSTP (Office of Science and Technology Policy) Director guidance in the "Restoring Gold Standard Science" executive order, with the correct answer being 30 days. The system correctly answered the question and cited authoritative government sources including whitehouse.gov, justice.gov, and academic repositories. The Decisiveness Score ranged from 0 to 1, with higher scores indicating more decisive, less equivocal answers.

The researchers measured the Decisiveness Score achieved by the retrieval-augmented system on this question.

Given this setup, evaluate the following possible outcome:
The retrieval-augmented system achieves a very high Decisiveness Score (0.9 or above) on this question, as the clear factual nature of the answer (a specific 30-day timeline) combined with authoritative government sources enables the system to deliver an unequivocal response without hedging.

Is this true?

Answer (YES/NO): NO